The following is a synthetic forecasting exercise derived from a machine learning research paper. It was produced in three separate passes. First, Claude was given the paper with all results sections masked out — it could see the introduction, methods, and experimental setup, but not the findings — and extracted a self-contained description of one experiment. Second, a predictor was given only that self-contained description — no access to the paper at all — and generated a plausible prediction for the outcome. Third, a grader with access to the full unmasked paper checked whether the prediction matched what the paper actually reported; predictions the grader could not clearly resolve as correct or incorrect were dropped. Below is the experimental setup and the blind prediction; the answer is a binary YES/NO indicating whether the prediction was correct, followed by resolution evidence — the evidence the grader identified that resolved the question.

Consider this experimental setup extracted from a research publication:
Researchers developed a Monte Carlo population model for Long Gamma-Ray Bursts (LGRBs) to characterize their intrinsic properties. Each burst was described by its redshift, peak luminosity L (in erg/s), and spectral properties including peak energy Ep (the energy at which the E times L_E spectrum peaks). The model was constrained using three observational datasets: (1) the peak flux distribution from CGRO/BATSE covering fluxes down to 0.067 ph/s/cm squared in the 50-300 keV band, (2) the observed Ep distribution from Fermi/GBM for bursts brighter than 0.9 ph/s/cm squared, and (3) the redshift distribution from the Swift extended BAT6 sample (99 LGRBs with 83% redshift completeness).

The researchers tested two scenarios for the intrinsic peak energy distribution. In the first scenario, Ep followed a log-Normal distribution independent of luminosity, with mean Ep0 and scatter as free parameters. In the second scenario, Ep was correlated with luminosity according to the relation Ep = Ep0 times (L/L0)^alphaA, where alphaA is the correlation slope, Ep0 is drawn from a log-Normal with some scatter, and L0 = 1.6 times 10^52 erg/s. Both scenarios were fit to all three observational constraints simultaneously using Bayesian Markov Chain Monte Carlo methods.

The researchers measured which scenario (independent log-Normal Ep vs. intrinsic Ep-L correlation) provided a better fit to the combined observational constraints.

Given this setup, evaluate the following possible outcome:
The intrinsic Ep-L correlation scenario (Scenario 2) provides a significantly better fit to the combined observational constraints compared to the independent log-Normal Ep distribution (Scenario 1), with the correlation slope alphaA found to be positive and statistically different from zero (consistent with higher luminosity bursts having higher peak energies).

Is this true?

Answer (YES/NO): NO